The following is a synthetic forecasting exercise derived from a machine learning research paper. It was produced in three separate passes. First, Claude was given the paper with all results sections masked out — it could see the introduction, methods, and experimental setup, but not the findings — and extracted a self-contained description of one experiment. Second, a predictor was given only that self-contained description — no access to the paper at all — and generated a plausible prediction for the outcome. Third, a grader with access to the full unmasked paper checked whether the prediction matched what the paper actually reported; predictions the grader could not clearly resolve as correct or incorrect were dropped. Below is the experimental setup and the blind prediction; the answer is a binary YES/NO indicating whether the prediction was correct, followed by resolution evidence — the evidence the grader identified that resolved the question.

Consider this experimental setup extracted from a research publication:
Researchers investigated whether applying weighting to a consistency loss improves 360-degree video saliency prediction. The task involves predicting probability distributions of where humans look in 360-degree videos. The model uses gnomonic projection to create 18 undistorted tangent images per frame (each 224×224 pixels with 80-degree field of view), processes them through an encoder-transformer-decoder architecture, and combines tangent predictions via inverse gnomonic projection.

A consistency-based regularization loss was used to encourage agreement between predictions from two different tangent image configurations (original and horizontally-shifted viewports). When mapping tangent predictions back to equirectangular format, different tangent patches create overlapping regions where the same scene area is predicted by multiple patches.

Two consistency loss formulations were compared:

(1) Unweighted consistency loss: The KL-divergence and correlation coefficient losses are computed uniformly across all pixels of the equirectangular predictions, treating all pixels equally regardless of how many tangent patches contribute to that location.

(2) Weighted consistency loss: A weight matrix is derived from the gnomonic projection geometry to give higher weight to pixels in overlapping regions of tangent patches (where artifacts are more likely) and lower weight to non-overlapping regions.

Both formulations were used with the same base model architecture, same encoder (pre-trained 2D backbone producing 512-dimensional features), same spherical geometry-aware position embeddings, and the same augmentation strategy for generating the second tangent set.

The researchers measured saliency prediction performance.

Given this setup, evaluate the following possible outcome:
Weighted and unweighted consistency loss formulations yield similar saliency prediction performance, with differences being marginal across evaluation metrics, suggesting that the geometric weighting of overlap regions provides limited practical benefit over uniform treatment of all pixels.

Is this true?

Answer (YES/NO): NO